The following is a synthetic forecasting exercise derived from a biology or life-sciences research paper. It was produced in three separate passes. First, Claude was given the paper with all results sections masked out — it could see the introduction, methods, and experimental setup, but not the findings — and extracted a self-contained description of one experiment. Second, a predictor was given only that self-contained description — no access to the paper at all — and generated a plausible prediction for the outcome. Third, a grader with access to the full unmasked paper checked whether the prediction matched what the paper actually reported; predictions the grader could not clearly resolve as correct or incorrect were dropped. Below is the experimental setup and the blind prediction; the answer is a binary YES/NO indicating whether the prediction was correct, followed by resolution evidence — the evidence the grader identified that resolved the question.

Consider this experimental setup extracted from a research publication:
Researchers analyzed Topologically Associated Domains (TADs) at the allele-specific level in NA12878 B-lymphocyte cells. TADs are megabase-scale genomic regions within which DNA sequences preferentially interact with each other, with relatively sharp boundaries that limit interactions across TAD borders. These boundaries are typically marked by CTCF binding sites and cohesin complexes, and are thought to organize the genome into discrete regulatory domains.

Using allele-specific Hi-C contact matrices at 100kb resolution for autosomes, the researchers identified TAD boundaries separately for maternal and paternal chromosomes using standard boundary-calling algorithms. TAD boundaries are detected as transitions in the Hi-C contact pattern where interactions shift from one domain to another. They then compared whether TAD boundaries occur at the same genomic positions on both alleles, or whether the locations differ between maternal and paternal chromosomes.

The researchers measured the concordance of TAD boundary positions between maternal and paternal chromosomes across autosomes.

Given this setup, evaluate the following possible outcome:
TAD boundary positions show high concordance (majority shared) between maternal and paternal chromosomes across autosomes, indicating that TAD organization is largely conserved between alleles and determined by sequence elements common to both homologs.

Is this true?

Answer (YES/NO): NO